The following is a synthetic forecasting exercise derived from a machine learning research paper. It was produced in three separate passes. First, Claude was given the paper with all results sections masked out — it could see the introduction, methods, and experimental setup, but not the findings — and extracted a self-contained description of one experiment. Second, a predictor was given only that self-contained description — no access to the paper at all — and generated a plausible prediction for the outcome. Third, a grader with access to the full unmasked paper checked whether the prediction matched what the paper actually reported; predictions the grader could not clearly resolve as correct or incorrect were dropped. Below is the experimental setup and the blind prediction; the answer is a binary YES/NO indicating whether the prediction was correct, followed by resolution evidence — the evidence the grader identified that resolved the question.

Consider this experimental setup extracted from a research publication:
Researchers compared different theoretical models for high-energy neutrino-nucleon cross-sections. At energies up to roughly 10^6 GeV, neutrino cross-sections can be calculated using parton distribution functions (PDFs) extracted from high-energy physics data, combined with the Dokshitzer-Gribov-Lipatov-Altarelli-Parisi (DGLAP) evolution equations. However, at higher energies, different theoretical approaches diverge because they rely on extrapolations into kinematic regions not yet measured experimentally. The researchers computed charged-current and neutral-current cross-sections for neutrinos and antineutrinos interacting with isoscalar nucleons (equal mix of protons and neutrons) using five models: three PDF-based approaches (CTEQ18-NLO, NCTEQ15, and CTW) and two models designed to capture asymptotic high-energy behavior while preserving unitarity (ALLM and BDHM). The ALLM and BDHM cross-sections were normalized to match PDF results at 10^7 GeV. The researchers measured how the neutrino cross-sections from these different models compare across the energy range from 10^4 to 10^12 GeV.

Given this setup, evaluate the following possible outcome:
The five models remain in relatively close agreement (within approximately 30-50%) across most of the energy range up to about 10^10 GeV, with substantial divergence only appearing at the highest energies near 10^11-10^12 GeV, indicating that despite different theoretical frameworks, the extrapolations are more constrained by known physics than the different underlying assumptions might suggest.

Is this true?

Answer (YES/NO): NO